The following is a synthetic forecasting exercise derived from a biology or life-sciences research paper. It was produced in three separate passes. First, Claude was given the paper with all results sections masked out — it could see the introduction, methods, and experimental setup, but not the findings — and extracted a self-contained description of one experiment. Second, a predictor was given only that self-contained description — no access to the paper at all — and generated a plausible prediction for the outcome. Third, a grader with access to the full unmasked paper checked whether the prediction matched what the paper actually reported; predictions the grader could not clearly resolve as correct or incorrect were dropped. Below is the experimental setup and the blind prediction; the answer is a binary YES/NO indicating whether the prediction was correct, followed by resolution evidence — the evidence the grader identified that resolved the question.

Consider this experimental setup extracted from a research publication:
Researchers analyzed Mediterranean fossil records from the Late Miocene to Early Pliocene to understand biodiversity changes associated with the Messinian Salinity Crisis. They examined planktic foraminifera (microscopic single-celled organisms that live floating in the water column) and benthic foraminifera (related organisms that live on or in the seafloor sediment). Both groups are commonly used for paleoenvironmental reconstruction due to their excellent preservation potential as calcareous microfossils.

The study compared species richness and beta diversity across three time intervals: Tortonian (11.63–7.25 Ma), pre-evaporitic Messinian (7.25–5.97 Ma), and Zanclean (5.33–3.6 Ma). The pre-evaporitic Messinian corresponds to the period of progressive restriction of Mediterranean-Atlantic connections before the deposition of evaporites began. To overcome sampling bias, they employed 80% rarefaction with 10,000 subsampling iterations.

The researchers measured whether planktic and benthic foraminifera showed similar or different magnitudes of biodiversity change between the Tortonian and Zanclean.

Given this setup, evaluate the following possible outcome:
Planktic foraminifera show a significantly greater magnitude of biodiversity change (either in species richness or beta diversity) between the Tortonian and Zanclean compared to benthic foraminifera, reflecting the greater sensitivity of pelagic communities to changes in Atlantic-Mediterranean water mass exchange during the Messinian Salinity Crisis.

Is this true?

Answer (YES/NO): NO